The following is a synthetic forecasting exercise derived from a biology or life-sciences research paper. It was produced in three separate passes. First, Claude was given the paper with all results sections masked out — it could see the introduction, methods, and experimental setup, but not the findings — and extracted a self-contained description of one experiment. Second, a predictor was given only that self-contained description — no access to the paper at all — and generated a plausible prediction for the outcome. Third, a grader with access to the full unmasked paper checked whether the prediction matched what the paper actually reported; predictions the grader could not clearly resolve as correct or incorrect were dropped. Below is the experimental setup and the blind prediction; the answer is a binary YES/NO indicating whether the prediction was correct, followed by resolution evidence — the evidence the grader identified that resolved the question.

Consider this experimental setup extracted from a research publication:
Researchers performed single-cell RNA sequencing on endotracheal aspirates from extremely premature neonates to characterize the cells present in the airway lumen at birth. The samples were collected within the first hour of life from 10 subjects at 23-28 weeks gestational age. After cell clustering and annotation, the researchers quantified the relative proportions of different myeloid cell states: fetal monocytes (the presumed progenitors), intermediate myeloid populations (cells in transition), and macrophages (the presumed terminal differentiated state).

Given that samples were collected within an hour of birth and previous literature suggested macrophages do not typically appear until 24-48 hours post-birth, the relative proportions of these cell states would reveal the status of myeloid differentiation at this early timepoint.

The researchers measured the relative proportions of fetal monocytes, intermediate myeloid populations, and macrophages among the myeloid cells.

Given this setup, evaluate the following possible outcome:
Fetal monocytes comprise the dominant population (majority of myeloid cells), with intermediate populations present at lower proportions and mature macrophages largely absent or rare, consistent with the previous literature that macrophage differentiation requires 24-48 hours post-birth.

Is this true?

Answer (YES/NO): NO